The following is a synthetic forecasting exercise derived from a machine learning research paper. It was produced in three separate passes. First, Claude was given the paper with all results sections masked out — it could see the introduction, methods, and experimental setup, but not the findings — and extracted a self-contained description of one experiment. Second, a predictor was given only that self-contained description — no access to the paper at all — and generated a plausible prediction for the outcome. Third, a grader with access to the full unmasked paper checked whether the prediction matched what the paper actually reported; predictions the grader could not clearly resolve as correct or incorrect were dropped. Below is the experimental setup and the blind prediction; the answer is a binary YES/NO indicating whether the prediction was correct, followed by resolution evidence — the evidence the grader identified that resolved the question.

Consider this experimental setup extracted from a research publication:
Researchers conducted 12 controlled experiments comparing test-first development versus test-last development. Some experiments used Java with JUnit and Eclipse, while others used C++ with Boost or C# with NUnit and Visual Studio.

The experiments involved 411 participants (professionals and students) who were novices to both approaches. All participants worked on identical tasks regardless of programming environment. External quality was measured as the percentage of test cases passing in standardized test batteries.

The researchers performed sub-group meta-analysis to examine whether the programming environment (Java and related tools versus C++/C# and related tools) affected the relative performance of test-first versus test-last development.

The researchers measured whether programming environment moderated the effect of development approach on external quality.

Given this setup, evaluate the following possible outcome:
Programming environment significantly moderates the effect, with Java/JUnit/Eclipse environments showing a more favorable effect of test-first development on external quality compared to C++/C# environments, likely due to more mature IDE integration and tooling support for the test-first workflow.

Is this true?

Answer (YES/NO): NO